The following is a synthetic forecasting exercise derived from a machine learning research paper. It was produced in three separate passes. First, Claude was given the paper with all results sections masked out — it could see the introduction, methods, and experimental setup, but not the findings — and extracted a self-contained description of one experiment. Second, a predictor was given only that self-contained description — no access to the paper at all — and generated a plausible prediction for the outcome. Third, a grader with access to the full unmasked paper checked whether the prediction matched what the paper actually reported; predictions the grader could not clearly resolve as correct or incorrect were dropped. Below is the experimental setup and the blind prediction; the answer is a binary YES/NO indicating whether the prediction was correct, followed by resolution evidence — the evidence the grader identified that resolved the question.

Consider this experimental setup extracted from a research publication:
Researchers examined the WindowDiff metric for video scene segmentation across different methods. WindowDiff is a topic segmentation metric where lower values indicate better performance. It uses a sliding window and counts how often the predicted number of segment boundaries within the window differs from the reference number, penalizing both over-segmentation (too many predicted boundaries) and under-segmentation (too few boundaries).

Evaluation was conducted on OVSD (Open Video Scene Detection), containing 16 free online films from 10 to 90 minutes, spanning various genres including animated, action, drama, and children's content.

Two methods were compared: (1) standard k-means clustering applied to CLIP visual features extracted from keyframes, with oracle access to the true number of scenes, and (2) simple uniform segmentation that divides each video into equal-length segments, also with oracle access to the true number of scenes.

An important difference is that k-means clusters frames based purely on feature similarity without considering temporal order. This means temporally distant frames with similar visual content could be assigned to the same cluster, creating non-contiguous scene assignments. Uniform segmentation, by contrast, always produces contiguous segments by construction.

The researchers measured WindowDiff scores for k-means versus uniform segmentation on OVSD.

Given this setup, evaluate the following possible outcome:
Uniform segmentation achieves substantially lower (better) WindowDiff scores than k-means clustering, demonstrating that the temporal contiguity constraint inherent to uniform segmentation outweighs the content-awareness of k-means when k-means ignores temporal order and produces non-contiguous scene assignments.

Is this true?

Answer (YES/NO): YES